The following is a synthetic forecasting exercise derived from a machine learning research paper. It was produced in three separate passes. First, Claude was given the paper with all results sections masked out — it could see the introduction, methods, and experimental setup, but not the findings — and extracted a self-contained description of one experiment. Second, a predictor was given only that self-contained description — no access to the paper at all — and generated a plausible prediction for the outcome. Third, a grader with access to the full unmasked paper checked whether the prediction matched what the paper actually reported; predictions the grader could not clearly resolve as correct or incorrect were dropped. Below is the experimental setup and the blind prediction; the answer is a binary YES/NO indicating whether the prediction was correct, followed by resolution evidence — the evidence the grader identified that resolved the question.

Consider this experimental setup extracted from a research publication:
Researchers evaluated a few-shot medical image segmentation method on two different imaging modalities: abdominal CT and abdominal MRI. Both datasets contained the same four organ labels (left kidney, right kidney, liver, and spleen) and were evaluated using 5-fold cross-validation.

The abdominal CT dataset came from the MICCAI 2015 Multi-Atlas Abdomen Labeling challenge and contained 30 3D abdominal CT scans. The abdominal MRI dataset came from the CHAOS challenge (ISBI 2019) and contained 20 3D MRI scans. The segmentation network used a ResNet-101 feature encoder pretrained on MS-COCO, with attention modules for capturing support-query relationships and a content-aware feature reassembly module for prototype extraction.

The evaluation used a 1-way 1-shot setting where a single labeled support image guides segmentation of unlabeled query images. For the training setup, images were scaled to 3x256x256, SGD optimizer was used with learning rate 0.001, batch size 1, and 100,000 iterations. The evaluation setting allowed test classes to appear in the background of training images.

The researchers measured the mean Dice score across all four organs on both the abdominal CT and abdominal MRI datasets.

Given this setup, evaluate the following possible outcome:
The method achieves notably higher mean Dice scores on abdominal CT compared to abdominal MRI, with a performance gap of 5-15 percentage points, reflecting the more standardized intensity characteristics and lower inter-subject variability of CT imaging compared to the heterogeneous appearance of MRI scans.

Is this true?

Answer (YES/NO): NO